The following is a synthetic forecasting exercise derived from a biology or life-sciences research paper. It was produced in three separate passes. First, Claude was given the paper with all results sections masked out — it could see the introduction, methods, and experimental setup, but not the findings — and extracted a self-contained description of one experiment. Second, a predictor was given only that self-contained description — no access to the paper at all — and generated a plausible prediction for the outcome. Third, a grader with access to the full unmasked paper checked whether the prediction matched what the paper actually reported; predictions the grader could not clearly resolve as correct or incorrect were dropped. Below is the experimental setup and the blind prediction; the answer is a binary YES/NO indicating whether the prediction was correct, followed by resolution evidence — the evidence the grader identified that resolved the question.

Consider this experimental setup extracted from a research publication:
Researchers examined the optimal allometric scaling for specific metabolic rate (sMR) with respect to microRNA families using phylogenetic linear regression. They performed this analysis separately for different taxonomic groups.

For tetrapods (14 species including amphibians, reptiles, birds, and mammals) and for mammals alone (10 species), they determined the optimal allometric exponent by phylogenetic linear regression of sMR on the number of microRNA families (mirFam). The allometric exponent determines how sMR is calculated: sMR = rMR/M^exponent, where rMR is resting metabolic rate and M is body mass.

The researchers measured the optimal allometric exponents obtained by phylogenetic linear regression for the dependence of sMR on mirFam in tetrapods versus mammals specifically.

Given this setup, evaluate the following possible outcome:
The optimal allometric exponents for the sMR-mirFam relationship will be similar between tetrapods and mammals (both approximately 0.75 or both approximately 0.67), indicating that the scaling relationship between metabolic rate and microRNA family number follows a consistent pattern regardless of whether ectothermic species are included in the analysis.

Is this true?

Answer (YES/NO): NO